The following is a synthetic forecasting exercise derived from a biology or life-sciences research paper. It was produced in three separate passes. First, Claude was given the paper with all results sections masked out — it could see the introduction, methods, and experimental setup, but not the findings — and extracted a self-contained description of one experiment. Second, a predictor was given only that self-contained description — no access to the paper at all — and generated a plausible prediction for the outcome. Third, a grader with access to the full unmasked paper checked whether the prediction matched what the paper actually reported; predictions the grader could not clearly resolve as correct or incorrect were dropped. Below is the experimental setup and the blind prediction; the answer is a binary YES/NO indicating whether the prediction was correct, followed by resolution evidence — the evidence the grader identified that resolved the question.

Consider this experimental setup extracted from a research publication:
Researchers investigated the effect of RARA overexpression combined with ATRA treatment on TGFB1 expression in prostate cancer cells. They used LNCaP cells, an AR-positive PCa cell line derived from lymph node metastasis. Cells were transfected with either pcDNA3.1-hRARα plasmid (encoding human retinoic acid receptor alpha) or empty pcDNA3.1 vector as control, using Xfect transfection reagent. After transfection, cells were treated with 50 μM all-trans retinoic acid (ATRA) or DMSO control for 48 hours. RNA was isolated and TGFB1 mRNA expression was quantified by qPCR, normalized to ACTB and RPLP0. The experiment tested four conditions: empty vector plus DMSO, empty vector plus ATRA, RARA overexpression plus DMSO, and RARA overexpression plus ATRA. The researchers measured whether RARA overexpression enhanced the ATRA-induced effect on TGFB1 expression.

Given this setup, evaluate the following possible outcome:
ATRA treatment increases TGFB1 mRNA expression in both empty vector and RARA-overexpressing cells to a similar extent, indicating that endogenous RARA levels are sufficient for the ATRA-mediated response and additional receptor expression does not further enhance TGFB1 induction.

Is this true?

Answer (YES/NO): NO